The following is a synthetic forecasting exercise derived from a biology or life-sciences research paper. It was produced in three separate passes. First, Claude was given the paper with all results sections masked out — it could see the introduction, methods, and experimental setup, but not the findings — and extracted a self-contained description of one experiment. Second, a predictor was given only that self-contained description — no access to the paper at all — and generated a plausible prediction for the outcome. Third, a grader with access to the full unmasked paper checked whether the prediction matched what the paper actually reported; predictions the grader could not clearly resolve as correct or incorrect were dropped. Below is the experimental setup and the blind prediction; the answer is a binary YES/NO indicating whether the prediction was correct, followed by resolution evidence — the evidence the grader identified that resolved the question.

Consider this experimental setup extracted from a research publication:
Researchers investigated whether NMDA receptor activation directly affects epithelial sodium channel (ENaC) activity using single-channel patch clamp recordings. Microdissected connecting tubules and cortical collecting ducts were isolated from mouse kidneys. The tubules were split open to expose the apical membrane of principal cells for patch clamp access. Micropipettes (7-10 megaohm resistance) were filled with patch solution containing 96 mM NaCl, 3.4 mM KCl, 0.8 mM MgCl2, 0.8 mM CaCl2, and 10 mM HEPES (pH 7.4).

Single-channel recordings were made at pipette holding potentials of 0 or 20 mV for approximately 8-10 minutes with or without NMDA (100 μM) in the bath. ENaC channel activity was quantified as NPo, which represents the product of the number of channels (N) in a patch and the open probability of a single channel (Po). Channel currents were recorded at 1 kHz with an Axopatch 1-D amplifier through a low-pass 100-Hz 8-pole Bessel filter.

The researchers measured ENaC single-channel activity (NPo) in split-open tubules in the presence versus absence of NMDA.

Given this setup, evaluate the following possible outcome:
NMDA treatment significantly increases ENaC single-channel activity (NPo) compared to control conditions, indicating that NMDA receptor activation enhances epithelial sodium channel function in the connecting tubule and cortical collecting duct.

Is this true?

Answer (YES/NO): YES